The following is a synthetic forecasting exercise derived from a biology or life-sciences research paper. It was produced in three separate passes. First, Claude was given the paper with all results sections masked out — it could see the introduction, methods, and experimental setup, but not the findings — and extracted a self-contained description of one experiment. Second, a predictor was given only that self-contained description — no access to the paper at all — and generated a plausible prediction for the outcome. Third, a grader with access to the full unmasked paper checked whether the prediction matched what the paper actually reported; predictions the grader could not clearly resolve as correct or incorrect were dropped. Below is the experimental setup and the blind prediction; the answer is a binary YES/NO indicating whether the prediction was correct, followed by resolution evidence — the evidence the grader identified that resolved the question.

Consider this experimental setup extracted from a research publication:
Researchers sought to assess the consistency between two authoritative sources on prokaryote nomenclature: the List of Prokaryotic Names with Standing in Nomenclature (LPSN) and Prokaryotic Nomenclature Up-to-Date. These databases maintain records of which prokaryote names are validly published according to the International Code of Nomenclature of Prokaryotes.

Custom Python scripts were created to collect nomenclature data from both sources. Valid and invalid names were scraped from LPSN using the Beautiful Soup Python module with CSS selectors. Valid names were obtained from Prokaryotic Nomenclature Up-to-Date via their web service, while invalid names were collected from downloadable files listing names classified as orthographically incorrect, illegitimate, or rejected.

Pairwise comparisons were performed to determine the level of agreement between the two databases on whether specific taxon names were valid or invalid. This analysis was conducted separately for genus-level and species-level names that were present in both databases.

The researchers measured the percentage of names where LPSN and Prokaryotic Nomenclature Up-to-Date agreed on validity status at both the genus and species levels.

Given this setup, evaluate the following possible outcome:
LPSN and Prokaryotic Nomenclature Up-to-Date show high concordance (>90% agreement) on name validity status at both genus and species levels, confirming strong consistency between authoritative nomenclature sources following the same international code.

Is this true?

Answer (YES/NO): YES